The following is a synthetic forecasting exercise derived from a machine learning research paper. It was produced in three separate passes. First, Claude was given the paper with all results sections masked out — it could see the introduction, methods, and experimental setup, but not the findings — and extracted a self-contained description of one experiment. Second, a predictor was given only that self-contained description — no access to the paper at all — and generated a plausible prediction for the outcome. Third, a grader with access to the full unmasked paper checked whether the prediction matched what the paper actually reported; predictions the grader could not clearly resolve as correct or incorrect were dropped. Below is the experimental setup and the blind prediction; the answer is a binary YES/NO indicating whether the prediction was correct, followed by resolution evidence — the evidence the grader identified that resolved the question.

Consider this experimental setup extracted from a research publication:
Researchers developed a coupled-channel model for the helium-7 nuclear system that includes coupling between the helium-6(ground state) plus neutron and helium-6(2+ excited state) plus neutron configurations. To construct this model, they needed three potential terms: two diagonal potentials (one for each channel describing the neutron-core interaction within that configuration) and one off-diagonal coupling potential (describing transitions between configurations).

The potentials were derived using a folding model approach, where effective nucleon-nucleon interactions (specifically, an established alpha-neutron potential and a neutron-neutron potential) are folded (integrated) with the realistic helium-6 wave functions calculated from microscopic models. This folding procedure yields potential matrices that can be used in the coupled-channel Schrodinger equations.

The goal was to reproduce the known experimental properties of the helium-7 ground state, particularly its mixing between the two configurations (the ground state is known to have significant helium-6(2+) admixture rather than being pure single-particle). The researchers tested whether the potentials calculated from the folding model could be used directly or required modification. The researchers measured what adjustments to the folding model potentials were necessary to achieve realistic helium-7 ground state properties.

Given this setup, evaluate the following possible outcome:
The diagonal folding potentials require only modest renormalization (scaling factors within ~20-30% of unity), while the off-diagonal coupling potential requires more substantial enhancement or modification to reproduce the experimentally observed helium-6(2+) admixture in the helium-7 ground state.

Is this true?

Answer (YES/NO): YES